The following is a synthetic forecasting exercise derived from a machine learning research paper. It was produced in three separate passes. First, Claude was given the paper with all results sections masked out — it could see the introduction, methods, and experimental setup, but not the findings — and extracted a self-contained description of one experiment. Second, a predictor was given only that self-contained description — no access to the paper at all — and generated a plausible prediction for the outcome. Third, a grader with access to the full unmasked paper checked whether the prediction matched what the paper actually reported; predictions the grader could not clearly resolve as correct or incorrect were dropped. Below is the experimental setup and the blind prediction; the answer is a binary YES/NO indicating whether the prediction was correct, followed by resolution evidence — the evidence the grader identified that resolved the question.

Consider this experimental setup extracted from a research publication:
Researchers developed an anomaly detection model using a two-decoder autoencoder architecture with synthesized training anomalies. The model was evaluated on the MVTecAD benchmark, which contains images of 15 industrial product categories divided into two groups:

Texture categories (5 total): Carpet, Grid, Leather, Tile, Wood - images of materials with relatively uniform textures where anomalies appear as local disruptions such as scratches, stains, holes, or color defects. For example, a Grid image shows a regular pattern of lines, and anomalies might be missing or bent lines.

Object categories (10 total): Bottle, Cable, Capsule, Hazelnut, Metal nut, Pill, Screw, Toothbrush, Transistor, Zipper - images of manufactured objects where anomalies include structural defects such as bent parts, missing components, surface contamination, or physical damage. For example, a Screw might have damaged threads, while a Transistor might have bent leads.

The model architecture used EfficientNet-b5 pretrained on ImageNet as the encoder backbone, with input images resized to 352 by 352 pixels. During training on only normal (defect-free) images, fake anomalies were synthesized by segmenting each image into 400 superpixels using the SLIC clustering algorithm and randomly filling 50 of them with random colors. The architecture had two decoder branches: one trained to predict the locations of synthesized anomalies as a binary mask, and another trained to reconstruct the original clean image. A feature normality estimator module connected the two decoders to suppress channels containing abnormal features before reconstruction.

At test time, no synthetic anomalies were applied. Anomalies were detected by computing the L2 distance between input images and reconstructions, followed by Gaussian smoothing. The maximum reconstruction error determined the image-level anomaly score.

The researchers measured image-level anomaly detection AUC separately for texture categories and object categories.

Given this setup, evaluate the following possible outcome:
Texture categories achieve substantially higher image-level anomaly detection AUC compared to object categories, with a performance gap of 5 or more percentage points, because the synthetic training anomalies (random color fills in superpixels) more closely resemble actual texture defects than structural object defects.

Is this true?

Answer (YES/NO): YES